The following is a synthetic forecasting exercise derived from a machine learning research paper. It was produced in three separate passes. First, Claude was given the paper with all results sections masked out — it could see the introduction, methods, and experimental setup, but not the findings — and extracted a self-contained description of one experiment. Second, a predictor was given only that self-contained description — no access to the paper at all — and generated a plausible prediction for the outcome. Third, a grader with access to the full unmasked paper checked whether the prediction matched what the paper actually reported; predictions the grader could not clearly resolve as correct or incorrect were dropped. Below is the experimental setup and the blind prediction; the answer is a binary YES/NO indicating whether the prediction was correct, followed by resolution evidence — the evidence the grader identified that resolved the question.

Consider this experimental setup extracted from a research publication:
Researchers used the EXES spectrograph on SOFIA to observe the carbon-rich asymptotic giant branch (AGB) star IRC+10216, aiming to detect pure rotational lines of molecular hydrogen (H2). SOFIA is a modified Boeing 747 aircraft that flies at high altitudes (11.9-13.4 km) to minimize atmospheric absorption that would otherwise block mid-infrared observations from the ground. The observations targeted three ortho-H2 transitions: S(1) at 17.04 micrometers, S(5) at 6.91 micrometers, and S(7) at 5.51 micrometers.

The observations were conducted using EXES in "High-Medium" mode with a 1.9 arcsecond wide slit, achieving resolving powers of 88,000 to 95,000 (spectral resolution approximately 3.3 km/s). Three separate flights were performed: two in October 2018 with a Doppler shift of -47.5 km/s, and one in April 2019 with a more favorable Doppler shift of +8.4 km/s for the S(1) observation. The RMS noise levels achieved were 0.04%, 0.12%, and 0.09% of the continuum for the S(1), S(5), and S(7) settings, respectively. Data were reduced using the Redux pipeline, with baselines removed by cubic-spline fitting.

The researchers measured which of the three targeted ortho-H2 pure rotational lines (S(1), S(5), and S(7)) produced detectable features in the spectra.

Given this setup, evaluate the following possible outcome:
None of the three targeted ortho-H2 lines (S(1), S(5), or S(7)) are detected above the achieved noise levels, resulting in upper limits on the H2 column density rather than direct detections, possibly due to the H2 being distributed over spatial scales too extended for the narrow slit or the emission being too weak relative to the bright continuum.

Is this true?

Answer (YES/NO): NO